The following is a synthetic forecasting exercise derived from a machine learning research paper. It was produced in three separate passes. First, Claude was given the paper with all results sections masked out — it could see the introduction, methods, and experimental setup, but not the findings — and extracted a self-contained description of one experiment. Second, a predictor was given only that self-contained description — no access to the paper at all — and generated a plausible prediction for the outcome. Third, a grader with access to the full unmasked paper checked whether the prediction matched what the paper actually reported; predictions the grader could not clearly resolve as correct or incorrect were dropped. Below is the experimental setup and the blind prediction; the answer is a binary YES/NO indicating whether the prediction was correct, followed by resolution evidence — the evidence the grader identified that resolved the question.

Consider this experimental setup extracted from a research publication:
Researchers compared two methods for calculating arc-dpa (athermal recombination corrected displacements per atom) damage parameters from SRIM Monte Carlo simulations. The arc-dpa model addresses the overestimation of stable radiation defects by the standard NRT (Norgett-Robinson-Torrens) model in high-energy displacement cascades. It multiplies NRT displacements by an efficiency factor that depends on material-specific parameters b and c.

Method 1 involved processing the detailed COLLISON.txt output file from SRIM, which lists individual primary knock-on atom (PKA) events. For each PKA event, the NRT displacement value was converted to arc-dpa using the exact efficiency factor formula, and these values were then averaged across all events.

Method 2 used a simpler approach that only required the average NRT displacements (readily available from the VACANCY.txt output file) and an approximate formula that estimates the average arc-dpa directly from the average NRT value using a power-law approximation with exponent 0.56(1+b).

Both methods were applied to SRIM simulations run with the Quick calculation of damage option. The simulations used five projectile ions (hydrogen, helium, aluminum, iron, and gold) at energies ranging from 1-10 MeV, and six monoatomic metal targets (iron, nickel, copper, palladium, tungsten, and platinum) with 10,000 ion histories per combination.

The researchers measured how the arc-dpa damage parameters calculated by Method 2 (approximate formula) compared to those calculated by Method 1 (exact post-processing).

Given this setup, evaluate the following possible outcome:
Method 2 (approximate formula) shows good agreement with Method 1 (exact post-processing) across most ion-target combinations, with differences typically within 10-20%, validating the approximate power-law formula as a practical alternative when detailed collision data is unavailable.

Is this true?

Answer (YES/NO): NO